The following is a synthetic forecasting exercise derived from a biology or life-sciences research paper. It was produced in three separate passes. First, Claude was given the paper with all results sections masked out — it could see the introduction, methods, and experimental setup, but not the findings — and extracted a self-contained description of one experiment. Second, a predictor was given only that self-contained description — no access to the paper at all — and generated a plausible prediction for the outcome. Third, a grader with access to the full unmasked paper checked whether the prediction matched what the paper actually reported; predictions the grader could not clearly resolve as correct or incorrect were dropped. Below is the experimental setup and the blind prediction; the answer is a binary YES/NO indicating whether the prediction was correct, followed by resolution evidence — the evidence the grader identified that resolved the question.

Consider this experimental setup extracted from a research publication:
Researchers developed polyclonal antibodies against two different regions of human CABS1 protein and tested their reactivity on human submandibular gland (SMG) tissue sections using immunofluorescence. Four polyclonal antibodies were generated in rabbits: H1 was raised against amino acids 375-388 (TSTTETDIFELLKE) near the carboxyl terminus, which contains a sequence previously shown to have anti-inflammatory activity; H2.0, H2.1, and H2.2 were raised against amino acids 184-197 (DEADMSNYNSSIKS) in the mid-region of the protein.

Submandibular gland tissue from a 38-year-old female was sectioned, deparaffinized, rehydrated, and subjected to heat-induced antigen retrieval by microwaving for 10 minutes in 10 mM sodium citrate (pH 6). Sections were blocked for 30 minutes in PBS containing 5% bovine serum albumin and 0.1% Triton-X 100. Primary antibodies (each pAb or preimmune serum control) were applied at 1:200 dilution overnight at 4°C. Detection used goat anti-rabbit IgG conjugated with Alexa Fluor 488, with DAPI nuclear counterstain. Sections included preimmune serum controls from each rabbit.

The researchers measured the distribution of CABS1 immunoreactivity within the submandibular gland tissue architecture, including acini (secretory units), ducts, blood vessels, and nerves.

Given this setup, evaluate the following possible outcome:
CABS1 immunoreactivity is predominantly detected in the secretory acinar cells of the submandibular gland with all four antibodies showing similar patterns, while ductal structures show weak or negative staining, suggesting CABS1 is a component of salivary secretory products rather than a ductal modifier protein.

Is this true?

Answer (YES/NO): NO